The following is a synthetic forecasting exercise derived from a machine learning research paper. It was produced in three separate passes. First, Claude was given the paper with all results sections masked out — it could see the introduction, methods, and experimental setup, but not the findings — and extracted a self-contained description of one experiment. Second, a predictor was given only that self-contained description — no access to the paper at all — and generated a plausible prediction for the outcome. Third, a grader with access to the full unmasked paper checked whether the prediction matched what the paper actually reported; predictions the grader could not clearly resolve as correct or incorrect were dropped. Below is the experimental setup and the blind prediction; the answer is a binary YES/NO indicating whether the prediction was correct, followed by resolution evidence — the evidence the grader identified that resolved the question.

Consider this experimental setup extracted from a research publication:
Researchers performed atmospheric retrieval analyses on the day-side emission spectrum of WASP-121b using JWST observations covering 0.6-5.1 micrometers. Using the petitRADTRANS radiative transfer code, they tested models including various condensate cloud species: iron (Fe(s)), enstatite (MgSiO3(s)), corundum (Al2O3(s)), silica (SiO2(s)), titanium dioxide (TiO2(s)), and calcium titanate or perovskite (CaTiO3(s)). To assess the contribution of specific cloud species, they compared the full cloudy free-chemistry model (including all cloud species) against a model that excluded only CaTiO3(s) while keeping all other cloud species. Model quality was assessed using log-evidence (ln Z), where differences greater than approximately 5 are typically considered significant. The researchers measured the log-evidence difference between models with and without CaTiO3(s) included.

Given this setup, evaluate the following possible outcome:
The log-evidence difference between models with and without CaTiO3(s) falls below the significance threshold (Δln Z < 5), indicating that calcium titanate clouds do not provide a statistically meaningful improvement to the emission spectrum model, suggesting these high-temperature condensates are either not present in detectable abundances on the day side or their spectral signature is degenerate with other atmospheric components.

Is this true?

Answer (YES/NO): NO